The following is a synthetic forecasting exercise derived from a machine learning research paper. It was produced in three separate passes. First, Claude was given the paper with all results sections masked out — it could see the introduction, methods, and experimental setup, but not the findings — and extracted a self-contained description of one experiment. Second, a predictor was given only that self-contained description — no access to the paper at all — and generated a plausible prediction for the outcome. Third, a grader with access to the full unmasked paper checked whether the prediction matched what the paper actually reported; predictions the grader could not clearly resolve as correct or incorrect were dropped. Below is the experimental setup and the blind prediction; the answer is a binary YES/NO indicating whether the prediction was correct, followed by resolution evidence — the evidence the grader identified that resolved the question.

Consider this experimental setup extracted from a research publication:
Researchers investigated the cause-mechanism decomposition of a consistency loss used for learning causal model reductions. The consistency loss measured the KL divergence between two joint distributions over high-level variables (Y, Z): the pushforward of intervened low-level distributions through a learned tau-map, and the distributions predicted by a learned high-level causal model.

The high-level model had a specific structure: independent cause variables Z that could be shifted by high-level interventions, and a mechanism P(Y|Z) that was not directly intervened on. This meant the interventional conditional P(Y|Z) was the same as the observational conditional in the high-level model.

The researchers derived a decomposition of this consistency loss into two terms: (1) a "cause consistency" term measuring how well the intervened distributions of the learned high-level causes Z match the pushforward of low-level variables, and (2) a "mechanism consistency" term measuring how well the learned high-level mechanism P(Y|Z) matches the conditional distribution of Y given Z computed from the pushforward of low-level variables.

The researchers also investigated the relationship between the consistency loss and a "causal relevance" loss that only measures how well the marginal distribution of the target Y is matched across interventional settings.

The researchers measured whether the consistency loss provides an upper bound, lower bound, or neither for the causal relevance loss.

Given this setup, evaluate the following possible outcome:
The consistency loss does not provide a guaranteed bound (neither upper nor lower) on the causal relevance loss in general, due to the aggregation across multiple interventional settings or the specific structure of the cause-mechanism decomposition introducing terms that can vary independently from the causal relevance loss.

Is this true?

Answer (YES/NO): NO